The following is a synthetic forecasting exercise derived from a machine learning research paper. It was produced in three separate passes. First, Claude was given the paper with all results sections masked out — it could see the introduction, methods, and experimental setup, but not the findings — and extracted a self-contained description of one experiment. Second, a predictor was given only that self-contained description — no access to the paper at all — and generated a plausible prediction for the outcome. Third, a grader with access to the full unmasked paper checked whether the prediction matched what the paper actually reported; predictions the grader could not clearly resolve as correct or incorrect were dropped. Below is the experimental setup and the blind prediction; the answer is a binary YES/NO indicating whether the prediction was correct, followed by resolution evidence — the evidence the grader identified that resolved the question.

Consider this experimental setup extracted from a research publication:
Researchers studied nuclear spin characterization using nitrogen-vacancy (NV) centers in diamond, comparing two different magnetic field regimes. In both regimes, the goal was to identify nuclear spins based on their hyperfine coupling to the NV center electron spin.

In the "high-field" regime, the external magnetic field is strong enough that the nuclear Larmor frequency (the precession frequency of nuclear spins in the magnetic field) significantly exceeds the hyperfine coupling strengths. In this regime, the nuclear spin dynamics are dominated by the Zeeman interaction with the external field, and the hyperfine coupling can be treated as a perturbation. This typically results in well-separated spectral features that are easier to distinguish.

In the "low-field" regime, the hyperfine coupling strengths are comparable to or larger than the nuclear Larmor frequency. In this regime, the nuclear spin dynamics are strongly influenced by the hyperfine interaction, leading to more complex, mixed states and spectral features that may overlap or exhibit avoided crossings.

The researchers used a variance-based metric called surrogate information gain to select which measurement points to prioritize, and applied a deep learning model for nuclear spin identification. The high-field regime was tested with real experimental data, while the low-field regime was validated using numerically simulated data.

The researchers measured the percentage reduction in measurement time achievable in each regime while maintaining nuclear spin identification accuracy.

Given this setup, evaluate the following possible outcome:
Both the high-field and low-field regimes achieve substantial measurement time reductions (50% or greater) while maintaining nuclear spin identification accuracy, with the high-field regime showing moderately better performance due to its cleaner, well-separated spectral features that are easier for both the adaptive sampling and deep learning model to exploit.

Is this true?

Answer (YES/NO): NO